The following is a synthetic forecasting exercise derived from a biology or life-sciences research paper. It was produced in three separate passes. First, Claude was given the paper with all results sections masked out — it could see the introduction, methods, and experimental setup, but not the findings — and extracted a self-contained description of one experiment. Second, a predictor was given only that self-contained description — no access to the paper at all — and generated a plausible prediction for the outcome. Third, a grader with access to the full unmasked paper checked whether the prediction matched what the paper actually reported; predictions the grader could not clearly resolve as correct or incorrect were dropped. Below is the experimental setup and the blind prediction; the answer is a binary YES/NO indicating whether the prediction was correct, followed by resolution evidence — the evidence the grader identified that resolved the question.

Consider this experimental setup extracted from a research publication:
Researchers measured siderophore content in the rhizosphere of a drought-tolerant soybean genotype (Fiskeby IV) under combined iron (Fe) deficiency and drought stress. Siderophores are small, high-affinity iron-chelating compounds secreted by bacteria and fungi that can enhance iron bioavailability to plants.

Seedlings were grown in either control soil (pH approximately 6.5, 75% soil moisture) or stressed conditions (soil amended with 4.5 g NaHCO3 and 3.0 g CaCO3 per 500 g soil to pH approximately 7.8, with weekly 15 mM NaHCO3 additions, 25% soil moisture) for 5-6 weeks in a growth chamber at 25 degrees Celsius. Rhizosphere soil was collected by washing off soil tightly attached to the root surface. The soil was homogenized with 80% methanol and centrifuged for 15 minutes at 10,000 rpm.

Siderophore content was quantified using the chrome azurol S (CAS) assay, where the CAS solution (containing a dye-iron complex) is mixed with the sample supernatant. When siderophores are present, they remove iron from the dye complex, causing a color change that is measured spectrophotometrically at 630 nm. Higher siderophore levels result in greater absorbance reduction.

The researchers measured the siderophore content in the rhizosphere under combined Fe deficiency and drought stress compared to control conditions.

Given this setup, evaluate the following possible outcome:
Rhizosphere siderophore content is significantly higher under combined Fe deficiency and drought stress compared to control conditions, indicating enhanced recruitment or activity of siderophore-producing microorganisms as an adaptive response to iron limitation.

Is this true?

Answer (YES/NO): YES